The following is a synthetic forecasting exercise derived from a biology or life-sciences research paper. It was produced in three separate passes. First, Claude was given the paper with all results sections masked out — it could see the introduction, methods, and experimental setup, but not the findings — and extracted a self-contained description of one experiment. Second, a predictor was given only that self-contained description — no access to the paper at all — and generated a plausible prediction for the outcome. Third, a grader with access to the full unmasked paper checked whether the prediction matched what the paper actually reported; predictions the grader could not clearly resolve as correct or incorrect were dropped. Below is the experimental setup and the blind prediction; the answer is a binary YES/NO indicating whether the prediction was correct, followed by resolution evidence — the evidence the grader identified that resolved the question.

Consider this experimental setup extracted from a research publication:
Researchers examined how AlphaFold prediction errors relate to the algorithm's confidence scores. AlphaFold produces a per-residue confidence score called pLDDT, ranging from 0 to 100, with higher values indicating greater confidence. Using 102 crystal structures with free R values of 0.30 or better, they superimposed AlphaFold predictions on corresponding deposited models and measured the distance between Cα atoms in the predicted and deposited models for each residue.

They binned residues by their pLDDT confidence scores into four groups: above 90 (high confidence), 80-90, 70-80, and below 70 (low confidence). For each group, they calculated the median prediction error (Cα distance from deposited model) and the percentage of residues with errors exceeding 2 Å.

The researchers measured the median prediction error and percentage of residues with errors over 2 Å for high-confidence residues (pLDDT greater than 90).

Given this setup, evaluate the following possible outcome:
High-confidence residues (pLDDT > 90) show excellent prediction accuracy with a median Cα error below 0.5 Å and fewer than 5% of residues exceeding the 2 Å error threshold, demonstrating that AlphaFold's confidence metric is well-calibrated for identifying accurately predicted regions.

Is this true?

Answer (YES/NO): NO